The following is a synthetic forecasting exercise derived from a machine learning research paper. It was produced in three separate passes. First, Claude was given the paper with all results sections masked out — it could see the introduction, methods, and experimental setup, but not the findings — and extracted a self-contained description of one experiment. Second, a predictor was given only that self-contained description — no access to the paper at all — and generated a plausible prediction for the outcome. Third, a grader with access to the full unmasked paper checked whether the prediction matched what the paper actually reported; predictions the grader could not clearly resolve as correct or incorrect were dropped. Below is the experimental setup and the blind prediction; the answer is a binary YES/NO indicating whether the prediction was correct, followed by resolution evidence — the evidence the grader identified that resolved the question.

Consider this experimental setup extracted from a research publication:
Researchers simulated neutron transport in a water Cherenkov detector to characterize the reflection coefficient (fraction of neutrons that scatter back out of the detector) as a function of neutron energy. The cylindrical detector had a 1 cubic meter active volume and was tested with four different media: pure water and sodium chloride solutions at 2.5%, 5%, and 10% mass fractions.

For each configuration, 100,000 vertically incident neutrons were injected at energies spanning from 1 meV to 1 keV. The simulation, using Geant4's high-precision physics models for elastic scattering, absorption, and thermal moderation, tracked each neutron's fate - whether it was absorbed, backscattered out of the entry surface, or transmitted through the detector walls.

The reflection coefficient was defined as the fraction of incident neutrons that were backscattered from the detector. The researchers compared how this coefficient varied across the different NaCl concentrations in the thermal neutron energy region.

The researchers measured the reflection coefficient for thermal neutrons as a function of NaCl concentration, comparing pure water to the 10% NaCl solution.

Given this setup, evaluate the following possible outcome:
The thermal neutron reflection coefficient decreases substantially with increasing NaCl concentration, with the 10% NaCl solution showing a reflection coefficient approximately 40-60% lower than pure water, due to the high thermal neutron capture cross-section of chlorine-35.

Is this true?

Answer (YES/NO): NO